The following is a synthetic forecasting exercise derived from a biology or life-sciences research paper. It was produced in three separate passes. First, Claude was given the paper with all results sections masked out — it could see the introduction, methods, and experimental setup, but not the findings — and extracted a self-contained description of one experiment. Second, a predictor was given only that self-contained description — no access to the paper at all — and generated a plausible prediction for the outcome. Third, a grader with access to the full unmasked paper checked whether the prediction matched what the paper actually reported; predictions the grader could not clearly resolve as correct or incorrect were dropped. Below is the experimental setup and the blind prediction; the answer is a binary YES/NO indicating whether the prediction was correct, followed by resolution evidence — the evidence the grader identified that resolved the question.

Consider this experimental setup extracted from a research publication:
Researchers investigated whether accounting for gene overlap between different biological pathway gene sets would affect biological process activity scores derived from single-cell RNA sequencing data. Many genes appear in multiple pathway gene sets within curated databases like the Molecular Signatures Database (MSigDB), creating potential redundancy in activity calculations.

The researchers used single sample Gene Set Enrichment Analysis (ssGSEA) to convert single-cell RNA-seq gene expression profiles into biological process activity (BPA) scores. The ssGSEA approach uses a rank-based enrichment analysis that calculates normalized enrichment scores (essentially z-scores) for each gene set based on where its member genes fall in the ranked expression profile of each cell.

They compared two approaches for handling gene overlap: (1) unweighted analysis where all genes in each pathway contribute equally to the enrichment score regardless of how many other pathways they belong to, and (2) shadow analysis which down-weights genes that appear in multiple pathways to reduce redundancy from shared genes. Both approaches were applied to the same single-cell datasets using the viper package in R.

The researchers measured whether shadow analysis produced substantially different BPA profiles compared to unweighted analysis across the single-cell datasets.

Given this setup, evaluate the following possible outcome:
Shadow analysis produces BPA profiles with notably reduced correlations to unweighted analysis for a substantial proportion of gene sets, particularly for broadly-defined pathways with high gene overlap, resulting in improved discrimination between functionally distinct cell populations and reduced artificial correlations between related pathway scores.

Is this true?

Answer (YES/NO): NO